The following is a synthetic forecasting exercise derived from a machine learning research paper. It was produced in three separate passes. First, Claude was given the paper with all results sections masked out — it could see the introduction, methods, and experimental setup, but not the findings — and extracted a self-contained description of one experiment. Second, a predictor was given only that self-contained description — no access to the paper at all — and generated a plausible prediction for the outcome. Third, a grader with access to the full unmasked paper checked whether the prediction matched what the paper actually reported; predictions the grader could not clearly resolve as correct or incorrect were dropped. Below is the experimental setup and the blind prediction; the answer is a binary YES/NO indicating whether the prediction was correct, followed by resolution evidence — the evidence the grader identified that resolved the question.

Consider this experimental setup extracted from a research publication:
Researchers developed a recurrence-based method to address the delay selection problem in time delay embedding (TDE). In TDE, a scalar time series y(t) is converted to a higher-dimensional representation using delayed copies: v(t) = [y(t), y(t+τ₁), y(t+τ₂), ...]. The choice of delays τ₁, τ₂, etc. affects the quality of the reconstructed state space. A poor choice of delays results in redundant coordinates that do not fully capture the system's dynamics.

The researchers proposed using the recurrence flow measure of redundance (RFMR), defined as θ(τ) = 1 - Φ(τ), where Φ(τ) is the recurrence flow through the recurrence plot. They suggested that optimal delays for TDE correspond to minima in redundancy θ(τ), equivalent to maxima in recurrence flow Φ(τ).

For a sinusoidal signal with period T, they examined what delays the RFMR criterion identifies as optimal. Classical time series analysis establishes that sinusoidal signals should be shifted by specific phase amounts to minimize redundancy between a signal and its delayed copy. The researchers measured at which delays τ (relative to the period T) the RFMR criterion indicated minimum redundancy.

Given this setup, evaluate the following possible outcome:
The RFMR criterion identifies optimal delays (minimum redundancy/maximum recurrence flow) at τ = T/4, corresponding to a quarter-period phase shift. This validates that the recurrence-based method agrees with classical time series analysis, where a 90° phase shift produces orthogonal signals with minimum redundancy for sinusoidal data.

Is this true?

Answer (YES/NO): YES